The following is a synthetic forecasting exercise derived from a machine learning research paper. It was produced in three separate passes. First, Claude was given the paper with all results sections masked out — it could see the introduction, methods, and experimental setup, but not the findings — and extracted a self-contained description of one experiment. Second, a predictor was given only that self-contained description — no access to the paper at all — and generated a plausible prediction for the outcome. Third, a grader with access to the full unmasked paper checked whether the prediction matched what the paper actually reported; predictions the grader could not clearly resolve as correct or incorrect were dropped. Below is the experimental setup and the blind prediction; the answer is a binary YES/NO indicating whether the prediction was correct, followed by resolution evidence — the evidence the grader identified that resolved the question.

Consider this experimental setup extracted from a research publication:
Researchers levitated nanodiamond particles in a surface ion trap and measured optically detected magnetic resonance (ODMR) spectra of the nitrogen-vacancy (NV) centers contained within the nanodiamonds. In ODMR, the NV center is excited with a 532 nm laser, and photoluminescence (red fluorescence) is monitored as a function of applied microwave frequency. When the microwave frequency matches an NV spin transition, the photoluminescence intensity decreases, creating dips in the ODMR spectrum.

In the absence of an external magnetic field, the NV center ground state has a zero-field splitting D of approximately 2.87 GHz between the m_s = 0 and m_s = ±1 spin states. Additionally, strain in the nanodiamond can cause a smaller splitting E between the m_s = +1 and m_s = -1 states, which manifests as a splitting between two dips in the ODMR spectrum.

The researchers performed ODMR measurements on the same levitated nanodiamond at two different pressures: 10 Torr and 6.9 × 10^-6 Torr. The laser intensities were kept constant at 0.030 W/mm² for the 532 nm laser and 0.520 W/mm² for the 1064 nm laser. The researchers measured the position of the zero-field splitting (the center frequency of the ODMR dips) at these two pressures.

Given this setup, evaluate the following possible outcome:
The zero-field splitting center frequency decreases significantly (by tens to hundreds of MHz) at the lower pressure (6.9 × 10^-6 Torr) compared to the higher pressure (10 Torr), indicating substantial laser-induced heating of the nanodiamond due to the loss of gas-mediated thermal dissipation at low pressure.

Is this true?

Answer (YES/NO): NO